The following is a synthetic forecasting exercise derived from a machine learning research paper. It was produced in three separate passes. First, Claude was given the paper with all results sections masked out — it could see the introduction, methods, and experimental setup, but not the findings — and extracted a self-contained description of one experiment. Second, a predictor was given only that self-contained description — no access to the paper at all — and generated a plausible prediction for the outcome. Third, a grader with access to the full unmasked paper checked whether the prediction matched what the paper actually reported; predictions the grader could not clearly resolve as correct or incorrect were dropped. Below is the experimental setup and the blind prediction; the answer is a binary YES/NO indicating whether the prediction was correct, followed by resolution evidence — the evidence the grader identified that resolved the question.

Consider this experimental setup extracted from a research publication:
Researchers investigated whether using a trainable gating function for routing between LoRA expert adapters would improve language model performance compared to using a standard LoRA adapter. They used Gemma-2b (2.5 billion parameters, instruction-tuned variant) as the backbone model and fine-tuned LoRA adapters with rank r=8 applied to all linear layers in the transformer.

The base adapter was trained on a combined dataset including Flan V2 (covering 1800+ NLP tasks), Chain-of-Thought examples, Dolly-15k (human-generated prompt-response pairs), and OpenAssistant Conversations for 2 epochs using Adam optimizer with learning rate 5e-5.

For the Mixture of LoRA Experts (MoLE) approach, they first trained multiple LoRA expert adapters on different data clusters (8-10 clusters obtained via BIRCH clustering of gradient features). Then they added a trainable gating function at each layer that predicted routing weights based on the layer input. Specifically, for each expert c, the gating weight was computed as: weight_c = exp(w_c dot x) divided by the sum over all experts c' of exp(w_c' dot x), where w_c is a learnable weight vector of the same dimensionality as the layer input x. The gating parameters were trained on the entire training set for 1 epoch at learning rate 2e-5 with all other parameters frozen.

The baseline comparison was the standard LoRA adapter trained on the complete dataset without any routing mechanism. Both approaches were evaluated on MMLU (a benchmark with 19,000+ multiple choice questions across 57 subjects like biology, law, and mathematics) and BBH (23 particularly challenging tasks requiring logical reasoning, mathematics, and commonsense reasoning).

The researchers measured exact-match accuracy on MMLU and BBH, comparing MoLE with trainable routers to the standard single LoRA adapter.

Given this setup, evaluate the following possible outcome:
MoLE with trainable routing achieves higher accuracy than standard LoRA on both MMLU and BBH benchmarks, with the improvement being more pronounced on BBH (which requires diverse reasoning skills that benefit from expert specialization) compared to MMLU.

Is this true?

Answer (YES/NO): NO